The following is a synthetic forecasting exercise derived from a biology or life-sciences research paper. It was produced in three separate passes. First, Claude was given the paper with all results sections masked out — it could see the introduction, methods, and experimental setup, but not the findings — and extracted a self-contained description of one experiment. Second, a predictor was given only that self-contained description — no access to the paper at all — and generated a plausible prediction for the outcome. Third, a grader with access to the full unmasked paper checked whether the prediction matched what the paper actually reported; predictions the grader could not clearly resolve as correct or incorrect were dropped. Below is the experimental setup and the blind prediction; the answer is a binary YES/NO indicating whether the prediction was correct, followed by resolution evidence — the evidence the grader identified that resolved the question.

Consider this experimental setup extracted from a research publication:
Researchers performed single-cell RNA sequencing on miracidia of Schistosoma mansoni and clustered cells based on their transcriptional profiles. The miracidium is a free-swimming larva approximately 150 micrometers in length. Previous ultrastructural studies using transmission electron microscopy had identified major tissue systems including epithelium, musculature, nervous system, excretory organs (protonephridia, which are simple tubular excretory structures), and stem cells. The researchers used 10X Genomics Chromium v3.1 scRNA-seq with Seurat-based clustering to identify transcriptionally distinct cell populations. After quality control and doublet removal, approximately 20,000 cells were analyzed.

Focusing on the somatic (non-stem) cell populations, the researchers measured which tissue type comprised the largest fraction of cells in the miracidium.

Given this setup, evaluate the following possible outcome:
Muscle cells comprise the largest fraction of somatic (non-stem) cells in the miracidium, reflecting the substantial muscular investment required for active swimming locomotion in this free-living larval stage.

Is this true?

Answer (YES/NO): NO